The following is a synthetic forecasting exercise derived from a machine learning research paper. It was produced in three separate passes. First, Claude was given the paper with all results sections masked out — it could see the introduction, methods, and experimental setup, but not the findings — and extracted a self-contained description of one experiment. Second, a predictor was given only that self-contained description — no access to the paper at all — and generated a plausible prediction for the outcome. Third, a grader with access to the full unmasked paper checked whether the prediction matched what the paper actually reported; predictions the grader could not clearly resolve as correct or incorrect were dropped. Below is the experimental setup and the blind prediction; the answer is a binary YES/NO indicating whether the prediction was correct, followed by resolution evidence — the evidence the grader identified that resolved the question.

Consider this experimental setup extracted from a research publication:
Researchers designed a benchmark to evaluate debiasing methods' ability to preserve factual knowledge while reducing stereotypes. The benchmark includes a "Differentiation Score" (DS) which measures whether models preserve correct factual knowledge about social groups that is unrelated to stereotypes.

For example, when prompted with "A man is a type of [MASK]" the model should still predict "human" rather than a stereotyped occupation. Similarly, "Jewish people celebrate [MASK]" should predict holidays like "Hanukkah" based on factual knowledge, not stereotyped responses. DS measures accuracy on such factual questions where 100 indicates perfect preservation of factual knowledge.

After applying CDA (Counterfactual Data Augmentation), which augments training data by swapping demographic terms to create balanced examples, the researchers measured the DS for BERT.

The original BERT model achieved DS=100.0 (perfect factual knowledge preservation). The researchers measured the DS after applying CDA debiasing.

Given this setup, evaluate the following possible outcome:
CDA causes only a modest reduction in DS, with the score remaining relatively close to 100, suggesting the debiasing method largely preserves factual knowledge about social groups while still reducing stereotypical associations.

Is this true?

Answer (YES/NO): NO